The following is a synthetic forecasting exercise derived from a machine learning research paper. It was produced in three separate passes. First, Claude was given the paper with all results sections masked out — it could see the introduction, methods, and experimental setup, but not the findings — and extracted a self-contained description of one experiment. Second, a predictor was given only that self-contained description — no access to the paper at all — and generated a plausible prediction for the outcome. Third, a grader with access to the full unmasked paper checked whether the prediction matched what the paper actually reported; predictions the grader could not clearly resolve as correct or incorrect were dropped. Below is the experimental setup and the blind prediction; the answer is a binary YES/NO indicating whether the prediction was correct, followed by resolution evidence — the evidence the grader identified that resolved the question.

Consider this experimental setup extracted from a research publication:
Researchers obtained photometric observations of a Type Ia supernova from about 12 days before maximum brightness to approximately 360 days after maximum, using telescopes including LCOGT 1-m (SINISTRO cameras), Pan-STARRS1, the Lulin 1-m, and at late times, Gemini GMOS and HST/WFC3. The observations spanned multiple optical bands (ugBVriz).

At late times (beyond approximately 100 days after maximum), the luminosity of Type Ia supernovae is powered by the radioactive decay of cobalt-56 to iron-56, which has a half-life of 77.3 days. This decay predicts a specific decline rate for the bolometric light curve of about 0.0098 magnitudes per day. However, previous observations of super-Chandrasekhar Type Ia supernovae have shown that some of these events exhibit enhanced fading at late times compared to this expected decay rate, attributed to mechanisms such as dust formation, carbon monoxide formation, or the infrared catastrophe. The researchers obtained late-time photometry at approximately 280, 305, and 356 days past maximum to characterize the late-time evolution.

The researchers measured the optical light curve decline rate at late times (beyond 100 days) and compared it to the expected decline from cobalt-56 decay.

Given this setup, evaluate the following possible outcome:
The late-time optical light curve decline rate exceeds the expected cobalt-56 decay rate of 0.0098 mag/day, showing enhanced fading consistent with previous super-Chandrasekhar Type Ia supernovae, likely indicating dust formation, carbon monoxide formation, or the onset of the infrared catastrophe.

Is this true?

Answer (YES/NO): NO